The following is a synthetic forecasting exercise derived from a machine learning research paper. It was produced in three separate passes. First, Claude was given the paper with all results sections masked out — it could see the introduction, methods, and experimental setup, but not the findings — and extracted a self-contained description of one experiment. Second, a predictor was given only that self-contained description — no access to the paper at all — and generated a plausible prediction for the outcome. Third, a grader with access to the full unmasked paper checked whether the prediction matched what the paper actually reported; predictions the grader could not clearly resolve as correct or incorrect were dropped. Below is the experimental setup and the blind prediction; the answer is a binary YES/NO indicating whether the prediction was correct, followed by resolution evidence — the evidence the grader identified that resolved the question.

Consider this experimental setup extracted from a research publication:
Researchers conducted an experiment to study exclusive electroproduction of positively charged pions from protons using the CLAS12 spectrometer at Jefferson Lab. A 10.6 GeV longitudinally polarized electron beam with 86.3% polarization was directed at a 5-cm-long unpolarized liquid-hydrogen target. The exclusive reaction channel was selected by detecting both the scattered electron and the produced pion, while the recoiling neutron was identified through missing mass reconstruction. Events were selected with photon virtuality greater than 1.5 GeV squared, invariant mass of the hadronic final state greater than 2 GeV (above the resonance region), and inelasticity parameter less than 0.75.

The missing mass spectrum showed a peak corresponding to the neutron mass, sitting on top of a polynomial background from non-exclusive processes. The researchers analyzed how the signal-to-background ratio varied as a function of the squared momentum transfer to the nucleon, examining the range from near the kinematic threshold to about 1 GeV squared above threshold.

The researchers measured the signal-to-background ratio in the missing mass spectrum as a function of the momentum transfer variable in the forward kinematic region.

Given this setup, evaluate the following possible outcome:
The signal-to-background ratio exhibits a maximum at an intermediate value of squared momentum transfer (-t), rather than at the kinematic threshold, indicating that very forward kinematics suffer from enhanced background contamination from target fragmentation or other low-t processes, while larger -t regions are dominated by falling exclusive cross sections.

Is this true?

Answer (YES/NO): NO